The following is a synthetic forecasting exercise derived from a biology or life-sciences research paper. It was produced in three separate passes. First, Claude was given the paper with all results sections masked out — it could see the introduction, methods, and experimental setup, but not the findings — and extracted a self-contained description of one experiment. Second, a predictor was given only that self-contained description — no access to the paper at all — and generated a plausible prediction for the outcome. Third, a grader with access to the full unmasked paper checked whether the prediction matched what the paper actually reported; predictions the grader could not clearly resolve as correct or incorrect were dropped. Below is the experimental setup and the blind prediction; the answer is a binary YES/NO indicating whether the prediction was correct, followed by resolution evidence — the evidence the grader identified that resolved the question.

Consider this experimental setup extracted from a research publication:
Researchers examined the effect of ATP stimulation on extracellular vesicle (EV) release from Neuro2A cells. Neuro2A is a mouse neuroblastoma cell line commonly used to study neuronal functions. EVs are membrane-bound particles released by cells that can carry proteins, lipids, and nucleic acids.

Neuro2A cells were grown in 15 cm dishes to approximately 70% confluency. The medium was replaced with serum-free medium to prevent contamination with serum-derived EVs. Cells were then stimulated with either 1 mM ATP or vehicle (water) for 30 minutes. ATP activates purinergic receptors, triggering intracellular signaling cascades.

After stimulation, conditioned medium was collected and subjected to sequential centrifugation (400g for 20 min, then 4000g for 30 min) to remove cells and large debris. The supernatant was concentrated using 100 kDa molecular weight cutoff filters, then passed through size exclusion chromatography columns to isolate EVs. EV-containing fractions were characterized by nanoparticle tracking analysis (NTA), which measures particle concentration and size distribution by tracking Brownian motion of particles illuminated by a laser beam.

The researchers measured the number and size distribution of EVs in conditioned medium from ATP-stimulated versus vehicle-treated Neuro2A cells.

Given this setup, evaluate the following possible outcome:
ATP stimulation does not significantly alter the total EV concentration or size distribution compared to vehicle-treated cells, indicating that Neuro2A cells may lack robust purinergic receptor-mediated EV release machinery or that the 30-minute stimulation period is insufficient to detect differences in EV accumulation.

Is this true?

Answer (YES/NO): NO